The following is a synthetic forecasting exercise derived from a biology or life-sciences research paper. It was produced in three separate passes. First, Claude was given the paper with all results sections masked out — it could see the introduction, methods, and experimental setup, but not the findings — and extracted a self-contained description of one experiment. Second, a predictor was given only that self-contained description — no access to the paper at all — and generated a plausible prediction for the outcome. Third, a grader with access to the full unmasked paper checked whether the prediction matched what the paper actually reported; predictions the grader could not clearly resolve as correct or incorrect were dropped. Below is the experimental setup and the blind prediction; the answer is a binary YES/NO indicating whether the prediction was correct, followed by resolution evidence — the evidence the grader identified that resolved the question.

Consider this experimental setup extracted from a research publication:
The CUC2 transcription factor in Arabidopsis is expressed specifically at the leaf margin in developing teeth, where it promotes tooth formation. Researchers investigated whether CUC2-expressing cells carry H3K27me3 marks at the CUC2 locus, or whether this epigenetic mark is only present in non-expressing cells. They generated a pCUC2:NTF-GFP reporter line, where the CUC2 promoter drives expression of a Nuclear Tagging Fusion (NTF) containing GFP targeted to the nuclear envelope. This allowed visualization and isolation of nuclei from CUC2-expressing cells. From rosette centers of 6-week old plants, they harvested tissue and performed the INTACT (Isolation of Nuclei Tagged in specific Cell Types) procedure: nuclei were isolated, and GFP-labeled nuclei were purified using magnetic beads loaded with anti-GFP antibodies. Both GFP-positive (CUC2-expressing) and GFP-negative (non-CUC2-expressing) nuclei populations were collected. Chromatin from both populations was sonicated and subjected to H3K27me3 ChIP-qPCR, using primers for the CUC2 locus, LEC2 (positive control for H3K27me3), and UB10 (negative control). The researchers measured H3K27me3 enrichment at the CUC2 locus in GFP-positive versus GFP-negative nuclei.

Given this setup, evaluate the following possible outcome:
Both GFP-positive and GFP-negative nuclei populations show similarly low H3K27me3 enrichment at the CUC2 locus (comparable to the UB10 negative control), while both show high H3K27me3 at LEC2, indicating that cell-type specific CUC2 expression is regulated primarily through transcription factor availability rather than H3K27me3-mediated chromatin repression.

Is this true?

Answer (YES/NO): NO